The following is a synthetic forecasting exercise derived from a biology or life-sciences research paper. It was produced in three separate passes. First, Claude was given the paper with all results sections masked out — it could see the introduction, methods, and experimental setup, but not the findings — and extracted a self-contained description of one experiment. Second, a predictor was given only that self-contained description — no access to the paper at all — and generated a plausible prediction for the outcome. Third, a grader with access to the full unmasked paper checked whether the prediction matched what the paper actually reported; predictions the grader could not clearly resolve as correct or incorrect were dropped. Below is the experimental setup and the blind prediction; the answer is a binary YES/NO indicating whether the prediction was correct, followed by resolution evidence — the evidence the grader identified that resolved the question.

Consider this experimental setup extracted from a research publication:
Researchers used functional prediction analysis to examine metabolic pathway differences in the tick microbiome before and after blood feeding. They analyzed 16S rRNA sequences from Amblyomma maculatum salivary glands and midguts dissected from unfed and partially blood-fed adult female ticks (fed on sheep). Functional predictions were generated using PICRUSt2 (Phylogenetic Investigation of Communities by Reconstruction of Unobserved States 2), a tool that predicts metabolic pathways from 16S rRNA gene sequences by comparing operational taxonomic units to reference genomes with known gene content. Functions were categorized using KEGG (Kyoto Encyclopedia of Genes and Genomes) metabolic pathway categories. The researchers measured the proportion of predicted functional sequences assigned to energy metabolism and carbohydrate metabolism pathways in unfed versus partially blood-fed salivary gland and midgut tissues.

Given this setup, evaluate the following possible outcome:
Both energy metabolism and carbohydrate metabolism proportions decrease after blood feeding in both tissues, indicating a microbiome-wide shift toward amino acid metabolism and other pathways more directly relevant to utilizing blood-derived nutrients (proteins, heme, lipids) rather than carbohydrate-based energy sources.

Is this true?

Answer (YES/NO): NO